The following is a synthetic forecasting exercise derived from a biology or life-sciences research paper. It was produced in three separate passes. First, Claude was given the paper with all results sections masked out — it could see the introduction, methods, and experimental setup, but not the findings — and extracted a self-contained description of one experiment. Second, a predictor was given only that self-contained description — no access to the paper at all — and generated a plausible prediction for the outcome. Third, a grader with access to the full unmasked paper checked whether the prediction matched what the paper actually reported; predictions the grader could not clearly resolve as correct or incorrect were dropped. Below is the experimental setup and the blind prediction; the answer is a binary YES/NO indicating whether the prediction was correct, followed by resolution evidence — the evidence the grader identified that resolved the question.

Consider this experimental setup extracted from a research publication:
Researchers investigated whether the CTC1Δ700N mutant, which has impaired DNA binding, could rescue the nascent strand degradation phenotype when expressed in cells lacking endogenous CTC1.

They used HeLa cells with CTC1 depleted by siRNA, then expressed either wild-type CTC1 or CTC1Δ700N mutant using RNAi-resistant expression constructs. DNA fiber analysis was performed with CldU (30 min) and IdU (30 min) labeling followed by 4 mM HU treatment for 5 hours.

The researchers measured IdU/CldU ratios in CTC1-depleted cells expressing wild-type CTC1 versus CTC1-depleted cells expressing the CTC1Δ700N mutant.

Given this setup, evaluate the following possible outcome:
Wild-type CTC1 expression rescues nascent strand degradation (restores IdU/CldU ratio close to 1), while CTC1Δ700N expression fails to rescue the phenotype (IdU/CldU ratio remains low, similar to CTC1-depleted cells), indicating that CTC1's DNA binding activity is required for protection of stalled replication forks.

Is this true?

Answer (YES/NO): YES